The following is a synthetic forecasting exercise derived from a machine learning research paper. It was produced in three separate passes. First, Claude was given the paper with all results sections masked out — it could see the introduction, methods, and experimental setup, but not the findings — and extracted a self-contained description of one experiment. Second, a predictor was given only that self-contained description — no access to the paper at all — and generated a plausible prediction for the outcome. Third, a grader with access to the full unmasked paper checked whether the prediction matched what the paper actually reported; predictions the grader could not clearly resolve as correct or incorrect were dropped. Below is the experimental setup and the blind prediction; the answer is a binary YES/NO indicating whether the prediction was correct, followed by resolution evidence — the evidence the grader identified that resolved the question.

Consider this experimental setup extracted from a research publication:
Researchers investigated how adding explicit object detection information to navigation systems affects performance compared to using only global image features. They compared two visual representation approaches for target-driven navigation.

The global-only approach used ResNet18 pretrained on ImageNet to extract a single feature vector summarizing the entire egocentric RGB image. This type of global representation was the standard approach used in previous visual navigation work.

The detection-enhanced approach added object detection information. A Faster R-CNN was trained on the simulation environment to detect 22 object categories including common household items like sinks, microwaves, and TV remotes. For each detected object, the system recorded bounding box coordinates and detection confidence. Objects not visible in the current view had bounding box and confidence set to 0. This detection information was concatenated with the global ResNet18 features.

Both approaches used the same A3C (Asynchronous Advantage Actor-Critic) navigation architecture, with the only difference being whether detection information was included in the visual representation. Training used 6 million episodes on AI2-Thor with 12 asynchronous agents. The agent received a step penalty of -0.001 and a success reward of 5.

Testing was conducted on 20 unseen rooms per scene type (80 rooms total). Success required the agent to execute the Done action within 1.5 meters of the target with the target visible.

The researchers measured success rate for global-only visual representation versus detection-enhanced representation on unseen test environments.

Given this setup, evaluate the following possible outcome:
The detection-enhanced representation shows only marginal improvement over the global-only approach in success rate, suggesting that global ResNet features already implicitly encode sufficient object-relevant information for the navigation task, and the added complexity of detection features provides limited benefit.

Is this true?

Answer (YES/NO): NO